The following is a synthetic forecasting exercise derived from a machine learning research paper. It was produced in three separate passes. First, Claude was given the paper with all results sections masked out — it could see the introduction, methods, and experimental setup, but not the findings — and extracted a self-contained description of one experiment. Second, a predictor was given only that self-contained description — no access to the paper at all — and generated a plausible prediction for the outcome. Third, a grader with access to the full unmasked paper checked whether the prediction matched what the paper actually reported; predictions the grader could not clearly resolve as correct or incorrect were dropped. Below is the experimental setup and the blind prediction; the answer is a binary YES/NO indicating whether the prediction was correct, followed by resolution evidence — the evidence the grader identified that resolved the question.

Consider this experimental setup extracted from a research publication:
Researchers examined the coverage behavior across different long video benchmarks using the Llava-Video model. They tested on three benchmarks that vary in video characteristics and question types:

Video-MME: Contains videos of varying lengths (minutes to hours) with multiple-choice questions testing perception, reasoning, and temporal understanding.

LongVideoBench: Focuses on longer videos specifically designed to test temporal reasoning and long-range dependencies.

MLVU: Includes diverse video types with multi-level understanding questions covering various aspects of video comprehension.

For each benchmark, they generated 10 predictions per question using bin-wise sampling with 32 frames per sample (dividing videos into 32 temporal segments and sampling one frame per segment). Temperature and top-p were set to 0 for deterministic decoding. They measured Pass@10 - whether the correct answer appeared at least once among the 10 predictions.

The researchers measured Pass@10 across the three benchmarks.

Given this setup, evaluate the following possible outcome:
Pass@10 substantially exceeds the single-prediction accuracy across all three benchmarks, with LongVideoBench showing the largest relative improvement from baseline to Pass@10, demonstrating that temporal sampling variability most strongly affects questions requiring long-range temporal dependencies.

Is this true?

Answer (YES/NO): NO